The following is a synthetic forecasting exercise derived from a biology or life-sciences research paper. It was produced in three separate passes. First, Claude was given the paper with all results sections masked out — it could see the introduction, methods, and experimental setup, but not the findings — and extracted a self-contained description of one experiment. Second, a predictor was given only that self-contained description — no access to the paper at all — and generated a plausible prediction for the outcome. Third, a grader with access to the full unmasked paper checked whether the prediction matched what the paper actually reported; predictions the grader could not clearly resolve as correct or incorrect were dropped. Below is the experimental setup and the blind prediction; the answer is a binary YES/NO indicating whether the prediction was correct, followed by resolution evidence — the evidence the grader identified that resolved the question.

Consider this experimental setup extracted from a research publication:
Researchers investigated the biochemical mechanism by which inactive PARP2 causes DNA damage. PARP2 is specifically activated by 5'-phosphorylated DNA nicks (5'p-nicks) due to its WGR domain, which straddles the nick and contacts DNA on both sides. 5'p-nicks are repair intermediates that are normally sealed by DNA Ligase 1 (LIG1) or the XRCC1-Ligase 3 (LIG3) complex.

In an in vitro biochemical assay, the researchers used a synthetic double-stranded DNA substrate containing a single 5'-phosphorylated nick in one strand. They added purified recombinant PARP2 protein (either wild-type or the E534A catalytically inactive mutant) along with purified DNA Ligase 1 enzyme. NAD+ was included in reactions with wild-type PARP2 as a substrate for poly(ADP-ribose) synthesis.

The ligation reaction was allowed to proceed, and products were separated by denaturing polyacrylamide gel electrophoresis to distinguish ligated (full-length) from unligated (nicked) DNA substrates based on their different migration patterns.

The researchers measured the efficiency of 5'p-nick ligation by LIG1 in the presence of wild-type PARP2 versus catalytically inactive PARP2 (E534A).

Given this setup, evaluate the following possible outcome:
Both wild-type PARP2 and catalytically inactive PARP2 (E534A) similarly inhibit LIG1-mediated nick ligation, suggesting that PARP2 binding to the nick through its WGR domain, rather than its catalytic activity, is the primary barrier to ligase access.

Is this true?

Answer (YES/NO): NO